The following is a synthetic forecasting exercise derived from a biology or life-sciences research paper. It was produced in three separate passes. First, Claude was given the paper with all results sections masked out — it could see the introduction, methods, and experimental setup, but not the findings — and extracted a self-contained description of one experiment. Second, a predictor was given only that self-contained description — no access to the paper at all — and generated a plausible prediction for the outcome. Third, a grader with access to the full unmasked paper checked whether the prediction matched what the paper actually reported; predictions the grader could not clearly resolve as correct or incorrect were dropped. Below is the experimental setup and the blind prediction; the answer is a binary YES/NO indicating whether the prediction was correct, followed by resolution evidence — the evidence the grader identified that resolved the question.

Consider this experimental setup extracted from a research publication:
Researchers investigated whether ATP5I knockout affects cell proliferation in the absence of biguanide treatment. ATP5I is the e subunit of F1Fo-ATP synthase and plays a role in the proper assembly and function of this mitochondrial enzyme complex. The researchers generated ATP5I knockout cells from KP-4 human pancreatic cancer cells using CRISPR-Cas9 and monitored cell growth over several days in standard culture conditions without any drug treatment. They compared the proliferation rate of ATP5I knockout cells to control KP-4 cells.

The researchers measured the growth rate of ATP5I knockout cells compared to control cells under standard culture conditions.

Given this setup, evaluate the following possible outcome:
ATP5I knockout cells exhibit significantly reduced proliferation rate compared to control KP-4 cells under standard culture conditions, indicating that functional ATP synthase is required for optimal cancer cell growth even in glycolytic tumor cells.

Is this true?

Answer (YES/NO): NO